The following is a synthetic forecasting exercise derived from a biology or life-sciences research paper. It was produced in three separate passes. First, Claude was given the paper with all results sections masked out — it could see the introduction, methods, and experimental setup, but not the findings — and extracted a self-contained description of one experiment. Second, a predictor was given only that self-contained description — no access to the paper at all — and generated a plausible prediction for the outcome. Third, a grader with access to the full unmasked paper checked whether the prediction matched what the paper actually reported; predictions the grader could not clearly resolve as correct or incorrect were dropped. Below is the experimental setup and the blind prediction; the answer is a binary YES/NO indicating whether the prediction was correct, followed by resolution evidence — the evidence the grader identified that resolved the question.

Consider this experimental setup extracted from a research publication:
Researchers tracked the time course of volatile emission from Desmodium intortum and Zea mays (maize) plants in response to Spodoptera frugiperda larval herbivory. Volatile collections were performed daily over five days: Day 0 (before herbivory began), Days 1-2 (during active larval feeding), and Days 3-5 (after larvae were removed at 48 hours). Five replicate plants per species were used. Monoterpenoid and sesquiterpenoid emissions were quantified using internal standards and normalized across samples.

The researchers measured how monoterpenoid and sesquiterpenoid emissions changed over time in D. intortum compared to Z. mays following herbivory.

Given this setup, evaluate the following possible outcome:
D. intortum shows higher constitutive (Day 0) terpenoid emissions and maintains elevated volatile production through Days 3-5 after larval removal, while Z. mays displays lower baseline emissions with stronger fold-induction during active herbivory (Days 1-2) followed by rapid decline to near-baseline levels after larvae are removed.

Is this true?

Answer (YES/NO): NO